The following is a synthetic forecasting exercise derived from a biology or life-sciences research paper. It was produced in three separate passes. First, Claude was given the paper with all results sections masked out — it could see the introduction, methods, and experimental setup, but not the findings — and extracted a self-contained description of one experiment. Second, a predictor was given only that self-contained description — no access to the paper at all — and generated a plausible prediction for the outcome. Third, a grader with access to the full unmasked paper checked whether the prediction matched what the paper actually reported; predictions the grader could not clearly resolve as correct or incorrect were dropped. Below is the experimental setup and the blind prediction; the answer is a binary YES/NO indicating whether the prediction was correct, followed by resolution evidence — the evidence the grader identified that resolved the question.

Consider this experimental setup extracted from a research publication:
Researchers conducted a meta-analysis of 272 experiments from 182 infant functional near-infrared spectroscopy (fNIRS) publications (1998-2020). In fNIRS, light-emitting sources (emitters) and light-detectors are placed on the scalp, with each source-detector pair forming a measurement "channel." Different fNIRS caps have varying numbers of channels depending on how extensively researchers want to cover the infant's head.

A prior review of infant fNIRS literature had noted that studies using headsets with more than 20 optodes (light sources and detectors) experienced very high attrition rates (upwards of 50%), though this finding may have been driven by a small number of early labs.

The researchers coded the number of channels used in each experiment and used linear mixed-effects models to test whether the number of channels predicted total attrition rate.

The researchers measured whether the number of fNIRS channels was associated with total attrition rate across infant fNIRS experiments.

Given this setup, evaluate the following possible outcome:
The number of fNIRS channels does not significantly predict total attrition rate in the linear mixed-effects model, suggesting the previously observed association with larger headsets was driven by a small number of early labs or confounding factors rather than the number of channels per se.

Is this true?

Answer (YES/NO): NO